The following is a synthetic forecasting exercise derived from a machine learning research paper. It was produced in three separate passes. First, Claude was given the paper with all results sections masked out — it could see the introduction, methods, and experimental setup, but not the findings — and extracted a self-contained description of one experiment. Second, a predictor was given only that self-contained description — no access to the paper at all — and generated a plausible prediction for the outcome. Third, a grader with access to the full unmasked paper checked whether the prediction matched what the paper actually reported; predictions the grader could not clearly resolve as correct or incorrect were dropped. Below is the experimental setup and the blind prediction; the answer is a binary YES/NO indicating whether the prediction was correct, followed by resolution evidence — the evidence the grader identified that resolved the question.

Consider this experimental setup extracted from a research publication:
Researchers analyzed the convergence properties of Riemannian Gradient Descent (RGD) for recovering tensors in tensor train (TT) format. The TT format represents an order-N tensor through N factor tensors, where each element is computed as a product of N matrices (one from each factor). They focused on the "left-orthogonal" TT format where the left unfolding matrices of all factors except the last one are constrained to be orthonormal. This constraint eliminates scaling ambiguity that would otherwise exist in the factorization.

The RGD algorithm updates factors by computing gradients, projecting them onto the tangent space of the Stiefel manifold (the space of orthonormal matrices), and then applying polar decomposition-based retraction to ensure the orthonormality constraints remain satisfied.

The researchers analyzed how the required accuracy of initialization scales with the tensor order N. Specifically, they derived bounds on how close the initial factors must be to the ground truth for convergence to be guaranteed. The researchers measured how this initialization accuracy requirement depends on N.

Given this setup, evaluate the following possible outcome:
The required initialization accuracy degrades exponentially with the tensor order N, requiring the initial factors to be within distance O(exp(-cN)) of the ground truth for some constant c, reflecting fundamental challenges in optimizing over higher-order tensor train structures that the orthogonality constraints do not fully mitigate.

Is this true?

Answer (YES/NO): NO